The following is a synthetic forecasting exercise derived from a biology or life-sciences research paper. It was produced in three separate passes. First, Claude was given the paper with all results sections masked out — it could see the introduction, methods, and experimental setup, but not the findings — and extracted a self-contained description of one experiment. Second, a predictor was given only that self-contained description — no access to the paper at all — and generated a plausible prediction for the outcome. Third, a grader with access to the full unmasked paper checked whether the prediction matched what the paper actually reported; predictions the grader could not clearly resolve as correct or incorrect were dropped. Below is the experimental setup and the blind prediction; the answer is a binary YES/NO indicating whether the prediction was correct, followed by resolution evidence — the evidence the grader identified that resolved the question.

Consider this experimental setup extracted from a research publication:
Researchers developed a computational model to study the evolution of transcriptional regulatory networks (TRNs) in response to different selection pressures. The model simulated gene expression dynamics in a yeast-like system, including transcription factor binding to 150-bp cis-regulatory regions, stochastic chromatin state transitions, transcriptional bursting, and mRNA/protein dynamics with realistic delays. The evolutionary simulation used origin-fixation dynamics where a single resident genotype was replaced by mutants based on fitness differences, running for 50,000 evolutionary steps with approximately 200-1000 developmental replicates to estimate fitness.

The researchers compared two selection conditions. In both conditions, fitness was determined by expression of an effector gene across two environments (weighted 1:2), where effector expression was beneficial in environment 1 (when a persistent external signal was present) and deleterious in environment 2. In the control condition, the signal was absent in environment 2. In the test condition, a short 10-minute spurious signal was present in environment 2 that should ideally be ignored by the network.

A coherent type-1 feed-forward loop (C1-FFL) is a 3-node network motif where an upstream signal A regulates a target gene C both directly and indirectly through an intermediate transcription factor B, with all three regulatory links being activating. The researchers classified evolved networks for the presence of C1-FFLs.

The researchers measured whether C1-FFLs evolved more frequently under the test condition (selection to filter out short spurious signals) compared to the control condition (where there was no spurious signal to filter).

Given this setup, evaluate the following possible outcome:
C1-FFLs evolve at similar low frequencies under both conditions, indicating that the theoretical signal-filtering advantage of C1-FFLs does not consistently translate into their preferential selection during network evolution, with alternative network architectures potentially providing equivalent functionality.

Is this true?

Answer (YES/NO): NO